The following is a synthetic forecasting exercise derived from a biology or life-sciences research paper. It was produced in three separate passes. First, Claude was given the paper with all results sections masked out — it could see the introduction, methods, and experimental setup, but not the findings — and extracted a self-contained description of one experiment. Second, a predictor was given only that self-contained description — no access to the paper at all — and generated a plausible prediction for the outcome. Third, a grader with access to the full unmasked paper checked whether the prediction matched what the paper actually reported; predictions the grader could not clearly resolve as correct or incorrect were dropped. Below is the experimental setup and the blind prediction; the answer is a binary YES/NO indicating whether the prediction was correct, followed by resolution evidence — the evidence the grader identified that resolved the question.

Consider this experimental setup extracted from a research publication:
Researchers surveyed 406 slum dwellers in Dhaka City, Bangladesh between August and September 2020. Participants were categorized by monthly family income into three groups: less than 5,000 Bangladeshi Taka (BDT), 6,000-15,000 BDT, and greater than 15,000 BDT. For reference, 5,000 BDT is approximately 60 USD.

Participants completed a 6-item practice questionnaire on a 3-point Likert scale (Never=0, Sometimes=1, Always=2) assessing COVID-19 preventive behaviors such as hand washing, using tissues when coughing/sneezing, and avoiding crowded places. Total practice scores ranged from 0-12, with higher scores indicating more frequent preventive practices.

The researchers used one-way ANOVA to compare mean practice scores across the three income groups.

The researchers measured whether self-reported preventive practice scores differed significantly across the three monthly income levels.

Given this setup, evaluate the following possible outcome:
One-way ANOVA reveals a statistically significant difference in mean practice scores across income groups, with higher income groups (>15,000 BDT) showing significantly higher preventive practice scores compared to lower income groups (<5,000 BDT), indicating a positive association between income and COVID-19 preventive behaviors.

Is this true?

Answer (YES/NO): YES